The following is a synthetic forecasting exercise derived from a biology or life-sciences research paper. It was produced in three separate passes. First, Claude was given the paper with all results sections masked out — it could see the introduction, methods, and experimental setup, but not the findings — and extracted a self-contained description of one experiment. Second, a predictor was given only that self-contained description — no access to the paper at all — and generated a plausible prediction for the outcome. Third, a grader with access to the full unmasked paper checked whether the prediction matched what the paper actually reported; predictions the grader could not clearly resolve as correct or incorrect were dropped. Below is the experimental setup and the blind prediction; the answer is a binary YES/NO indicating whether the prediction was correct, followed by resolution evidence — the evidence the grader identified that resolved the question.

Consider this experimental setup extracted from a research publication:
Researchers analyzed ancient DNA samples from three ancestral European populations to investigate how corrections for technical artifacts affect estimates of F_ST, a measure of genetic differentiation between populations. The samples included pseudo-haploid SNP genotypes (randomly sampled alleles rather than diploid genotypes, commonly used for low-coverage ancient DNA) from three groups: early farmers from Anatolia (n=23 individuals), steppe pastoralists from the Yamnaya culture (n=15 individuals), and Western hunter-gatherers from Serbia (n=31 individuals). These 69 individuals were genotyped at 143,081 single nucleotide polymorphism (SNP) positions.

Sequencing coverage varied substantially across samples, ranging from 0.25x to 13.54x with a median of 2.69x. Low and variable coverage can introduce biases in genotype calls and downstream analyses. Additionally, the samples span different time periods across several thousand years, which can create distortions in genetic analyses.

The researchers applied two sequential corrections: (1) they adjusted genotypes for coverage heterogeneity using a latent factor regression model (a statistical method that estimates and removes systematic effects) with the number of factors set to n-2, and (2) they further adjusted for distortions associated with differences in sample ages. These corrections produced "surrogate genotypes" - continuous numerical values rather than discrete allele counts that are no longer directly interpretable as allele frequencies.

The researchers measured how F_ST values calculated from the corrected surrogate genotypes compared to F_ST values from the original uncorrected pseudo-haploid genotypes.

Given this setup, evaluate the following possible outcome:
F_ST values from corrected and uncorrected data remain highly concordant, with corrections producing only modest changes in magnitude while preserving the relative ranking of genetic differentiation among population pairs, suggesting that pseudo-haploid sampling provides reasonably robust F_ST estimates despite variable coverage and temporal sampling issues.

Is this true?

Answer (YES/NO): YES